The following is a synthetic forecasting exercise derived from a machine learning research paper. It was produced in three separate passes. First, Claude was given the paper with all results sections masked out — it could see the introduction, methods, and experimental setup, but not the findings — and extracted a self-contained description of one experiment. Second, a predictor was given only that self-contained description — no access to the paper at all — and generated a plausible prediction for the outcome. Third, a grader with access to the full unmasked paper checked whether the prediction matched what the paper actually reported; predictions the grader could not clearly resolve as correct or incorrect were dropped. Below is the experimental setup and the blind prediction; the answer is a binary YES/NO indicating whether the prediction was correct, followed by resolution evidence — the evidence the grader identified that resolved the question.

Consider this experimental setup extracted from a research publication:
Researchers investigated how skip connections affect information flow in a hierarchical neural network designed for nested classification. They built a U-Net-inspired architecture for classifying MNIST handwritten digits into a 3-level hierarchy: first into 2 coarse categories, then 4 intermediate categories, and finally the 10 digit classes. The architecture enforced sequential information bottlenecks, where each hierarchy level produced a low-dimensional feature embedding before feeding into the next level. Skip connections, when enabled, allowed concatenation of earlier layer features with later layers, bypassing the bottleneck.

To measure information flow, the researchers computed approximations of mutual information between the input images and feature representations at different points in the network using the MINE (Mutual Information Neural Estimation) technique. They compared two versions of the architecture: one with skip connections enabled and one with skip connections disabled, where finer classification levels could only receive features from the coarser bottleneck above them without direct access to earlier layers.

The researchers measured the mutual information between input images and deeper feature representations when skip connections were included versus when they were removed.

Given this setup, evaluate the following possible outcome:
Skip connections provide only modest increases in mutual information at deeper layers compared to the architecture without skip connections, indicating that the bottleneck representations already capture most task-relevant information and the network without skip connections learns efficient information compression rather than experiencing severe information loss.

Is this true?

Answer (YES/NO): NO